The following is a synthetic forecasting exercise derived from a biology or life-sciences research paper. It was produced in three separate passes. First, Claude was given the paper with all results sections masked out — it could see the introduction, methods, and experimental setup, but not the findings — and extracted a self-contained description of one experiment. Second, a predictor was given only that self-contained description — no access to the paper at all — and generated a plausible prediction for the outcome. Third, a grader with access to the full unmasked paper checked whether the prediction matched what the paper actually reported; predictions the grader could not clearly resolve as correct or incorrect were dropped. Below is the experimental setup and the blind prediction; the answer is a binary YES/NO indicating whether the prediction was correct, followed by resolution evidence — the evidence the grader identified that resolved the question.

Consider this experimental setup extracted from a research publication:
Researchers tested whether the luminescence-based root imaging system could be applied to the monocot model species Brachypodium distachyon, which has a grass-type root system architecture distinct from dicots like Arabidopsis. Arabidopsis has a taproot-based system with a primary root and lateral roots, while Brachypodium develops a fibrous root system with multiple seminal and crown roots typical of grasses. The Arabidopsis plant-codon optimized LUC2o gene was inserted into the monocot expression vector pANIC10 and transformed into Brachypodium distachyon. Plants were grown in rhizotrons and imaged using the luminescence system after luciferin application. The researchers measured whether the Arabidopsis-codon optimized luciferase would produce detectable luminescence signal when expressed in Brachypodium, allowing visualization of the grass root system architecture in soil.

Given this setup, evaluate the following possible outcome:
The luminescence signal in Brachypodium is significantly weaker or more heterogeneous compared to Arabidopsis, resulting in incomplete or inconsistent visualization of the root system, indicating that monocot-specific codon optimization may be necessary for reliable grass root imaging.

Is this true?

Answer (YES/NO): NO